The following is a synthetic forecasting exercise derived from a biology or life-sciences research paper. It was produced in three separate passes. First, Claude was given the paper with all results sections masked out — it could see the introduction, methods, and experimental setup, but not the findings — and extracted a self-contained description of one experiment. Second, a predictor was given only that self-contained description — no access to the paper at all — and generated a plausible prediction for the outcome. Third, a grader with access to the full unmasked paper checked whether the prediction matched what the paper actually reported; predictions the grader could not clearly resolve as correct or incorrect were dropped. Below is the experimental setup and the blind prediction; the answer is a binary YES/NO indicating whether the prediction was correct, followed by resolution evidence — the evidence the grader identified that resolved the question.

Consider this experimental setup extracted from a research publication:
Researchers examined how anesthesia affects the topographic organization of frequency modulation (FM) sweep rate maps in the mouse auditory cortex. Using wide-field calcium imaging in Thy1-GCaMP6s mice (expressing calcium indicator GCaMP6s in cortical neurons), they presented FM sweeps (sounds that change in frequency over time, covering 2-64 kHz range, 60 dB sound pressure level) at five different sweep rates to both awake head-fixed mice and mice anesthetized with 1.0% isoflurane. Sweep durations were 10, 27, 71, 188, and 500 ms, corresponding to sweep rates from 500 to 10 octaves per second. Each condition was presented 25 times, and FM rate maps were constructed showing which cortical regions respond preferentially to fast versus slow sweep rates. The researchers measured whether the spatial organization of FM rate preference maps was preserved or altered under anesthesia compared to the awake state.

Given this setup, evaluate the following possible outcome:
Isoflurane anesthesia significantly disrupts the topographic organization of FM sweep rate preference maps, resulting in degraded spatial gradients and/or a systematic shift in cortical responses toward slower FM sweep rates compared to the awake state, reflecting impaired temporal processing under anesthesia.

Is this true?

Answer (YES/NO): NO